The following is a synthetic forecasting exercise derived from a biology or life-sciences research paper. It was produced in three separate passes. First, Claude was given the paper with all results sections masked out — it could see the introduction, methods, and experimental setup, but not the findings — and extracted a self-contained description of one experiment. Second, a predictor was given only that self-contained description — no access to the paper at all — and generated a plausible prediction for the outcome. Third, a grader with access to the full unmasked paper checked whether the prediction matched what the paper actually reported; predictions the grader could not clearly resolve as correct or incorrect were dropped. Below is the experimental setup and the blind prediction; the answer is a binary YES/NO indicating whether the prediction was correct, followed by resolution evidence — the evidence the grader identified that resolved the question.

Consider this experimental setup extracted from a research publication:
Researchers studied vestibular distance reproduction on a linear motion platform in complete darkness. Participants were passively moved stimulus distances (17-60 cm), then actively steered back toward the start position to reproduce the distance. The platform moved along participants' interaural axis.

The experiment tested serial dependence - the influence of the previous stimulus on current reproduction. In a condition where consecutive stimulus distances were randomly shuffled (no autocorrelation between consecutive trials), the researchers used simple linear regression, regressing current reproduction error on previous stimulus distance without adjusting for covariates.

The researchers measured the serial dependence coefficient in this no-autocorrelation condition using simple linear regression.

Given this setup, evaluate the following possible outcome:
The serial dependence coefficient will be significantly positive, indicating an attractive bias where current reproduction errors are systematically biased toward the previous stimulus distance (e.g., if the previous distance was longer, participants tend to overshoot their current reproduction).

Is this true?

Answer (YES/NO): YES